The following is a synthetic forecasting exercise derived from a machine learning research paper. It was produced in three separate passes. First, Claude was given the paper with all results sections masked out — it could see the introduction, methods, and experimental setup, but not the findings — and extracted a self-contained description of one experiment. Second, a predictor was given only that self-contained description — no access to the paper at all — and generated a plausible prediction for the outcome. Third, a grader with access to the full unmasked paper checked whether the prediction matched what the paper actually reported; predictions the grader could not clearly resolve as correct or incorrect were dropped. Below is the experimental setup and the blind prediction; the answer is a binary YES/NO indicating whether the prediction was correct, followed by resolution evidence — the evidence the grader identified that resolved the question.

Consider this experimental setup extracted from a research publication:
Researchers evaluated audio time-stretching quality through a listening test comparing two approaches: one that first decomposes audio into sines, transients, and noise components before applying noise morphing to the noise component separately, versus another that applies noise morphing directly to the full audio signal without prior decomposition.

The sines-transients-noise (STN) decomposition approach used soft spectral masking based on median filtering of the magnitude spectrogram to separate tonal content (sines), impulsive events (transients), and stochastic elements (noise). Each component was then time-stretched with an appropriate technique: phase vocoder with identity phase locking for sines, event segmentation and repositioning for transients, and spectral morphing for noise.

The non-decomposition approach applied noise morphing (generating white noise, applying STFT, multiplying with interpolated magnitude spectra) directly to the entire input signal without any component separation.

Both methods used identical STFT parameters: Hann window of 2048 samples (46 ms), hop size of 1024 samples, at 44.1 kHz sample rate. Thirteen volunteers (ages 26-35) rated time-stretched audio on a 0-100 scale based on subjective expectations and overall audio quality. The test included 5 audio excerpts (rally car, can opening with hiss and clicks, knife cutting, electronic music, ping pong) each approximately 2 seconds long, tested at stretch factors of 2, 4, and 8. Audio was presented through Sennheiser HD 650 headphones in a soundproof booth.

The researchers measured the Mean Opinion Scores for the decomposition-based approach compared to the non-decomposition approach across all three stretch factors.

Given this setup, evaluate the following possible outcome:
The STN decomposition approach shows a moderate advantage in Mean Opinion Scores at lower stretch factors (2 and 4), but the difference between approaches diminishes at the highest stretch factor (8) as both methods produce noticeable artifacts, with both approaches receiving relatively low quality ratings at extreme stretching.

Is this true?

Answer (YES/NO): NO